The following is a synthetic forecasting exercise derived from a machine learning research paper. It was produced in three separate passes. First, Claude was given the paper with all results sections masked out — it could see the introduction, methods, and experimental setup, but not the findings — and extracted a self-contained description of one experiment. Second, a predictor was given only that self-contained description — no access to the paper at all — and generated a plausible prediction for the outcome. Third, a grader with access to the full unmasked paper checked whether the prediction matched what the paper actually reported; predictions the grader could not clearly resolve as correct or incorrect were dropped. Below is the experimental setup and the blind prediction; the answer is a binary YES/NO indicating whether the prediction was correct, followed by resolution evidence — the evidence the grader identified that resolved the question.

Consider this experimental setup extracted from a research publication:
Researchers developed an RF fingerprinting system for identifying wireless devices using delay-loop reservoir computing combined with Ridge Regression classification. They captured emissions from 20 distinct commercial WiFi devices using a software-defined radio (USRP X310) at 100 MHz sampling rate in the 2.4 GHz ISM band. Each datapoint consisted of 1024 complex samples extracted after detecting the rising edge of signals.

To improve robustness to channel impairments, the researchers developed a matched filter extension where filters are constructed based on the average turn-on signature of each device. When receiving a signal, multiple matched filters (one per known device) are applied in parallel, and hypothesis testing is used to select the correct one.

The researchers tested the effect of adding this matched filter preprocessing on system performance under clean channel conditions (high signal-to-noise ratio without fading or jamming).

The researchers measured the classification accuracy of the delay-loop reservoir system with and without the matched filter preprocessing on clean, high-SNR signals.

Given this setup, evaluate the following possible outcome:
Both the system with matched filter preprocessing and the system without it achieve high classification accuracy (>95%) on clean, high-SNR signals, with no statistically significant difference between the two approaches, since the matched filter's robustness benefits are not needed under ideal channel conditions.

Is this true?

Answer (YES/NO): NO